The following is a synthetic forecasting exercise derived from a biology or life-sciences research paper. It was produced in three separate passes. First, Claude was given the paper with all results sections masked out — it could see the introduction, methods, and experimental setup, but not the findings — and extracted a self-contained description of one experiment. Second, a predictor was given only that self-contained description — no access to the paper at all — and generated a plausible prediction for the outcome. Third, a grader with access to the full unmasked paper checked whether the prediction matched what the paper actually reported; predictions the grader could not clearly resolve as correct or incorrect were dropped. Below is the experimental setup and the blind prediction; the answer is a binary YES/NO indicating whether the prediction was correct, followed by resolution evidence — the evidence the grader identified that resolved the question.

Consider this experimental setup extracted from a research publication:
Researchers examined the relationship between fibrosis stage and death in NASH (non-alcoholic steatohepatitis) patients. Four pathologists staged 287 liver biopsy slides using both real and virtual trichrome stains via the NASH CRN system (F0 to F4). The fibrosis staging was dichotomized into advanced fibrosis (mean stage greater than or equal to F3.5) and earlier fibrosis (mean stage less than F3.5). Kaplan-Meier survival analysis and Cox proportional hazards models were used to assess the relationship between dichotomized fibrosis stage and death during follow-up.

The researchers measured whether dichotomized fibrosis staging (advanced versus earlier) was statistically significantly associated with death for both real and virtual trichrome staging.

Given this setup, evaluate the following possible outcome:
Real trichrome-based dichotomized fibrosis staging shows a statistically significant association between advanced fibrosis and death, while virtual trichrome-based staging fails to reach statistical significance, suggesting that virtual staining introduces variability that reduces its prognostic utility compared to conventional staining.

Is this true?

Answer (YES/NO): NO